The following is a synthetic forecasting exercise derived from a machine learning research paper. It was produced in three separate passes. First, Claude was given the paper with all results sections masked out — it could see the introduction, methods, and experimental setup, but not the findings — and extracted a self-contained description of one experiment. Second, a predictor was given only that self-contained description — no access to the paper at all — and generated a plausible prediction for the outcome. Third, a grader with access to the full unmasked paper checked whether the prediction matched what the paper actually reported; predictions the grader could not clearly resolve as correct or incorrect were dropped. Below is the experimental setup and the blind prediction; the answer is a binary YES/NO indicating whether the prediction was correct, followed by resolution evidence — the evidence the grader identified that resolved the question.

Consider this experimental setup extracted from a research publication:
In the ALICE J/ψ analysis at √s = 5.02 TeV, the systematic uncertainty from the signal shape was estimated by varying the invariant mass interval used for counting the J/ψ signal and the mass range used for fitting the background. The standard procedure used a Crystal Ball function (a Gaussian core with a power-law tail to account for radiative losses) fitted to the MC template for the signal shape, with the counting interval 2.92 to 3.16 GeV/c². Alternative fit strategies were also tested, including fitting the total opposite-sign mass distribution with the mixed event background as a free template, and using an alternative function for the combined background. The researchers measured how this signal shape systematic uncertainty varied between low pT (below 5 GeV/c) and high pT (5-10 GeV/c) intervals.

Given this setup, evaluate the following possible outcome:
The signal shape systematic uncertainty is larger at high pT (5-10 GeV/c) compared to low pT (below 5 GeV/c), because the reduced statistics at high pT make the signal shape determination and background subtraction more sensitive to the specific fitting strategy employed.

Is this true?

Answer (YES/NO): YES